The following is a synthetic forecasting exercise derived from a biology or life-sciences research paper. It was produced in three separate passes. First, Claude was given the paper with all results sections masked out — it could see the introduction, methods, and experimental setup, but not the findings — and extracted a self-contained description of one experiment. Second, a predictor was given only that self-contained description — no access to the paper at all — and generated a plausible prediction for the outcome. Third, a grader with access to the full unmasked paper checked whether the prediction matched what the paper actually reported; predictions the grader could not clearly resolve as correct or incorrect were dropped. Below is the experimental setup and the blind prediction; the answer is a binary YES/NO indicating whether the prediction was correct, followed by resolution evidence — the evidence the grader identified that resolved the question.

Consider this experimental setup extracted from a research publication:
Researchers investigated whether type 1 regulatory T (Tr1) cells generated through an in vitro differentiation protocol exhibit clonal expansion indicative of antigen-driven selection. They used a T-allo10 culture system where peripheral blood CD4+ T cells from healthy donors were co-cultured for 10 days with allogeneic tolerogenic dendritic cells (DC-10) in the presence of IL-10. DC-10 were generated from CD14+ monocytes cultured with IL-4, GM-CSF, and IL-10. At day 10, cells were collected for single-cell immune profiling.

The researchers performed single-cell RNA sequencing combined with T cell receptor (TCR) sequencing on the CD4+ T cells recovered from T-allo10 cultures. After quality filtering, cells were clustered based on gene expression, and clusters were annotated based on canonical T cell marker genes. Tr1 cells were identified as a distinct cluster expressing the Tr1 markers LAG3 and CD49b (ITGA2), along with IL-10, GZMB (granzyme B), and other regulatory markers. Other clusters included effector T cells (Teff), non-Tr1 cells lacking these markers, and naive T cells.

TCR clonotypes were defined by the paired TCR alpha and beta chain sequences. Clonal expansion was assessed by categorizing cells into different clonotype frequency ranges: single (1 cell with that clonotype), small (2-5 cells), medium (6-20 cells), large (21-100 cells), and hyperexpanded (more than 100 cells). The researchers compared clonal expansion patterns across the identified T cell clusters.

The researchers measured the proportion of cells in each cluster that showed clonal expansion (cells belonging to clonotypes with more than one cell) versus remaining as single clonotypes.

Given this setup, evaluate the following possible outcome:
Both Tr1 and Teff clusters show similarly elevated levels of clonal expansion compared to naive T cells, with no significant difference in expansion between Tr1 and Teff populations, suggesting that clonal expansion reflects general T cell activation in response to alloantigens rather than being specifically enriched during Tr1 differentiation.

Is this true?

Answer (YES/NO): NO